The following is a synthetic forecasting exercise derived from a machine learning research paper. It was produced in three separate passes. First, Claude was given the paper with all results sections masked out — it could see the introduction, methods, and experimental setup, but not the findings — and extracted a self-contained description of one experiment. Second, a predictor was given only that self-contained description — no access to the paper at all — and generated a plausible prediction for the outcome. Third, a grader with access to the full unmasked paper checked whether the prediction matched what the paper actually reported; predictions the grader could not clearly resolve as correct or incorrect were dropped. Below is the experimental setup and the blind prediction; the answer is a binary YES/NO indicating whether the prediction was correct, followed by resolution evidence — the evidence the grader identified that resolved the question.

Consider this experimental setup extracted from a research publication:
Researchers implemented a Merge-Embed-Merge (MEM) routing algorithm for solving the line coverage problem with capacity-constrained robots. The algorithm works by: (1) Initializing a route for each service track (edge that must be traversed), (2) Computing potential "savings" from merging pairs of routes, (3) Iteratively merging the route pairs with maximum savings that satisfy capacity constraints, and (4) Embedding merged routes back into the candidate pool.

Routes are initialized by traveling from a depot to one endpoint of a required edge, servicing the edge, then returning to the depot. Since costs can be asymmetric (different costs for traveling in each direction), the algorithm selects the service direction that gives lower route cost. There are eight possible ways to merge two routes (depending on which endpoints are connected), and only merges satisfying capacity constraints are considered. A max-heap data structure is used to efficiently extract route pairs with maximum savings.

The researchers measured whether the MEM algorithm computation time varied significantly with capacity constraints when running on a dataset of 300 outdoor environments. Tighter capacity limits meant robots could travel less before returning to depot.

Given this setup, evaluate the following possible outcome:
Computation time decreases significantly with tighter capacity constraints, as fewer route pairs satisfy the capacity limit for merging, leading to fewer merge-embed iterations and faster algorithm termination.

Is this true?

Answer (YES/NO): NO